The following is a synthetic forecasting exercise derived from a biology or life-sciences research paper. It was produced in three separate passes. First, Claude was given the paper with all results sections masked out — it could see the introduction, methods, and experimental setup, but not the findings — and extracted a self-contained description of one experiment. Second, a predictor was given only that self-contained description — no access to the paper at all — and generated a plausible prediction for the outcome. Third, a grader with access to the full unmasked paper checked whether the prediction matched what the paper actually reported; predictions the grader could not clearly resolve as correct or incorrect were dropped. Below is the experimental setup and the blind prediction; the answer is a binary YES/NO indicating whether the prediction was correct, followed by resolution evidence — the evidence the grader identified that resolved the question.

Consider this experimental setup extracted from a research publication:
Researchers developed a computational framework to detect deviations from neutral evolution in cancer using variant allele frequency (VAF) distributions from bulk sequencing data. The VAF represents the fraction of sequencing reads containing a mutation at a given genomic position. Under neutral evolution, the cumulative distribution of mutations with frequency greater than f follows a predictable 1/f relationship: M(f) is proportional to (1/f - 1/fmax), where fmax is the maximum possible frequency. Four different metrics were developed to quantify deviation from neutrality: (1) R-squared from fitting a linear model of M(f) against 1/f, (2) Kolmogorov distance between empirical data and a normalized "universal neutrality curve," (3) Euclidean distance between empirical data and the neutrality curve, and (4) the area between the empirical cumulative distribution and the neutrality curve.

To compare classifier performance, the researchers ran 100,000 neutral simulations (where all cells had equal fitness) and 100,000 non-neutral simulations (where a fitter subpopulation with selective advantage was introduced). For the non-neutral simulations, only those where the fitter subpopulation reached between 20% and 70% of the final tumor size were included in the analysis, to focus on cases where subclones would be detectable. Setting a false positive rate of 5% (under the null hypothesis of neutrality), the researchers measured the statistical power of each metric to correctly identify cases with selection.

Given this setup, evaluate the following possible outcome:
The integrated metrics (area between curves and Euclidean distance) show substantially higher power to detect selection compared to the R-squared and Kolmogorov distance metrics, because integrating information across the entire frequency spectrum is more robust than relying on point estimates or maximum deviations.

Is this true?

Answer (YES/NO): NO